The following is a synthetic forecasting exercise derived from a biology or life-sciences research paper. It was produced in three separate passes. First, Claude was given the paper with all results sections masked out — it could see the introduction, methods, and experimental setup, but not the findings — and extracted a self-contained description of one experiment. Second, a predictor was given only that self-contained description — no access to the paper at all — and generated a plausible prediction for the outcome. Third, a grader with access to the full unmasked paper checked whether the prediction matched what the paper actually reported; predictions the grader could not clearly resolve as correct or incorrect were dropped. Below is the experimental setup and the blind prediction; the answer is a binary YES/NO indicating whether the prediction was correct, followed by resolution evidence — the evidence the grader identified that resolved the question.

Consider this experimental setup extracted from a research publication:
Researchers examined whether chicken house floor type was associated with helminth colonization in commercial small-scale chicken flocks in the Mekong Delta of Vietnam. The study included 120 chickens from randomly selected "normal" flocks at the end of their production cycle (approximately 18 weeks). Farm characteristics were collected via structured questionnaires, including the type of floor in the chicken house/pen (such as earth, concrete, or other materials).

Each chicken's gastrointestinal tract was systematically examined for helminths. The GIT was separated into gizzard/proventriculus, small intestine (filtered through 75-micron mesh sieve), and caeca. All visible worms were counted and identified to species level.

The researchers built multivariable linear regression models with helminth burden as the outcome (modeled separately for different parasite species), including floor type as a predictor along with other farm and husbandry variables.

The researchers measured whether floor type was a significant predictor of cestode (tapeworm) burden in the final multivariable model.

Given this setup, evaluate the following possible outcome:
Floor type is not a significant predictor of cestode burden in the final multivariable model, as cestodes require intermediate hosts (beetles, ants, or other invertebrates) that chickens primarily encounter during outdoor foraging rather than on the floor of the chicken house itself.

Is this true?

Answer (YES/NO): NO